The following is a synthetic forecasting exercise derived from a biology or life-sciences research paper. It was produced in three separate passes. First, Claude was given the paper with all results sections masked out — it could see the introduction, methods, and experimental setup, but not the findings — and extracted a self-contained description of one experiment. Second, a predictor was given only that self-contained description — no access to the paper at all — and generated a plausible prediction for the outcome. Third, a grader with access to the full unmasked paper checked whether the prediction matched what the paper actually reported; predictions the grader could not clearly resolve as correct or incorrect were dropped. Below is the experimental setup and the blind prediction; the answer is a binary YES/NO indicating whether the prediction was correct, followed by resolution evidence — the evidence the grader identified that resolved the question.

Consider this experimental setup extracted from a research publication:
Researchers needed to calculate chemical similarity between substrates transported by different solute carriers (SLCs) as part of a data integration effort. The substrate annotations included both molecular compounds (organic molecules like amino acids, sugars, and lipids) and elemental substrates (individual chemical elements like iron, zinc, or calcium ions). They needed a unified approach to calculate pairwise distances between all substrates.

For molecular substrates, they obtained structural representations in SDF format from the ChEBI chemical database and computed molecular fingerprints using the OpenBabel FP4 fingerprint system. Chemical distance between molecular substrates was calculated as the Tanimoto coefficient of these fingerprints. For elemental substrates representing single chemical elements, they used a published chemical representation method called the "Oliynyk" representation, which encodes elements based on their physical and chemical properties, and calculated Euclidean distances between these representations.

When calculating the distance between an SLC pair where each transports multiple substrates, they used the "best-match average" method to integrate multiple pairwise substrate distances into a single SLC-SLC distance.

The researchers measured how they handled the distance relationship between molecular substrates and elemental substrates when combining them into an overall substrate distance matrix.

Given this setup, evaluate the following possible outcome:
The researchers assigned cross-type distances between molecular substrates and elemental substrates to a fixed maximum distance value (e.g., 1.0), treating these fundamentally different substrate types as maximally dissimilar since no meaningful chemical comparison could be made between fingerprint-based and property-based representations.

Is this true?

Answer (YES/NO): YES